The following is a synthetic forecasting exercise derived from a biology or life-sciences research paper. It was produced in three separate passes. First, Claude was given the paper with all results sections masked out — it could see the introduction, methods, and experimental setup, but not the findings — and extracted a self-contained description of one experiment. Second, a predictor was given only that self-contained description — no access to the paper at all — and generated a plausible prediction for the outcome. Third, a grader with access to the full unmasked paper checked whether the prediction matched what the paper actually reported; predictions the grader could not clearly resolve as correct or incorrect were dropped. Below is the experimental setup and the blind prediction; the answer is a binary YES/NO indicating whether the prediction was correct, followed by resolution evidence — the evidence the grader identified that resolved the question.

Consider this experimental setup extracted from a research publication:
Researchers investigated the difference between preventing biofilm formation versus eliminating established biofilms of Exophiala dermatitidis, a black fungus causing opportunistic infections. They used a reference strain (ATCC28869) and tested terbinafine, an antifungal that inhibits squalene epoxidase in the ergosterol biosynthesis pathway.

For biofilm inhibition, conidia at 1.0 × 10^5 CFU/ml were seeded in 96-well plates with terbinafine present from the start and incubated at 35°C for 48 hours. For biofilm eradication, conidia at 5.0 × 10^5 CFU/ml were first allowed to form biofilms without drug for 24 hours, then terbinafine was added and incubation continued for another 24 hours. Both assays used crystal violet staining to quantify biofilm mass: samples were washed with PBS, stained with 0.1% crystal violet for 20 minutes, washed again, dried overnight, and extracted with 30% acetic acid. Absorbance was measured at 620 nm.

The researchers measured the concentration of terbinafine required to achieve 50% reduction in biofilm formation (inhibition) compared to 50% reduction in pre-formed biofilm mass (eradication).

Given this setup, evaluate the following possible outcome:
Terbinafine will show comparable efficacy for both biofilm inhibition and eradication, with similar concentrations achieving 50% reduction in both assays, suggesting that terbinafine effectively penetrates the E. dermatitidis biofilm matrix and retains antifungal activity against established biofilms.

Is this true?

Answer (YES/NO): NO